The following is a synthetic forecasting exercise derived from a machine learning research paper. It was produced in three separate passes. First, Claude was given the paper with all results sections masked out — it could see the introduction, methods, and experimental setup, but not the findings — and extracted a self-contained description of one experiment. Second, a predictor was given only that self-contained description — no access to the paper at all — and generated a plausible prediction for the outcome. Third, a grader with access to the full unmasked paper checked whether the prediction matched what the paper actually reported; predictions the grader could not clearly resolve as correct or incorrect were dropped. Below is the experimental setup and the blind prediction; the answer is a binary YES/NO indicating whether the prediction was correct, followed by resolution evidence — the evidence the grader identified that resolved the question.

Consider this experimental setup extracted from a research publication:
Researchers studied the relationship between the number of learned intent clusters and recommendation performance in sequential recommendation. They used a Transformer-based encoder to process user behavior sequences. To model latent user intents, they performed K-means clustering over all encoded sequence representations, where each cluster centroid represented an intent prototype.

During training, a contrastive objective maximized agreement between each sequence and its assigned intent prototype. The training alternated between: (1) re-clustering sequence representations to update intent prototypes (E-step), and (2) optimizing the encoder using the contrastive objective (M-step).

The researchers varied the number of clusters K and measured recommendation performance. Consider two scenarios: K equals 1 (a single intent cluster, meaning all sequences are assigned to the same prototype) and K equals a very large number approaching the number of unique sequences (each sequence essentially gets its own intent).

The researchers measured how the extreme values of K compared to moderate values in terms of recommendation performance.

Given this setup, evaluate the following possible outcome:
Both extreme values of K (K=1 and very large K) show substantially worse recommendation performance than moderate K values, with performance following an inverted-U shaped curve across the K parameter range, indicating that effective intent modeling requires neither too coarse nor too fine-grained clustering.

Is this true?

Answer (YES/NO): YES